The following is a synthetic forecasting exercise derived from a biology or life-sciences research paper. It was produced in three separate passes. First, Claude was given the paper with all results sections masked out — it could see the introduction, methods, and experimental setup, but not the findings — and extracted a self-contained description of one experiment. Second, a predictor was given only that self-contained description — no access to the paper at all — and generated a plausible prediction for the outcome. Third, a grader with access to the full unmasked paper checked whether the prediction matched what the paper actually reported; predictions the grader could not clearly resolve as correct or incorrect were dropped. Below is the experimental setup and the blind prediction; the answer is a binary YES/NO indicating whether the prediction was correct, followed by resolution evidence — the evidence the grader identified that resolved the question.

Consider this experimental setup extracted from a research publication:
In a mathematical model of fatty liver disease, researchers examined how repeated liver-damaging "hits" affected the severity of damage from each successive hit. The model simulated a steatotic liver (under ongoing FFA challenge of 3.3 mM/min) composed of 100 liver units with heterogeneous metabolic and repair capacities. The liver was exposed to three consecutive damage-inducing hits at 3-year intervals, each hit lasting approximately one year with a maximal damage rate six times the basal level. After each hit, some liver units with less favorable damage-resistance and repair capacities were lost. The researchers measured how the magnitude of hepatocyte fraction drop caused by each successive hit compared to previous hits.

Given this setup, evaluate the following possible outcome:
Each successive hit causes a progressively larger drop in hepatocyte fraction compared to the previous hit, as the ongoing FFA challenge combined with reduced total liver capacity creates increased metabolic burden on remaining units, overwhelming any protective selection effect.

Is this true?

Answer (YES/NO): NO